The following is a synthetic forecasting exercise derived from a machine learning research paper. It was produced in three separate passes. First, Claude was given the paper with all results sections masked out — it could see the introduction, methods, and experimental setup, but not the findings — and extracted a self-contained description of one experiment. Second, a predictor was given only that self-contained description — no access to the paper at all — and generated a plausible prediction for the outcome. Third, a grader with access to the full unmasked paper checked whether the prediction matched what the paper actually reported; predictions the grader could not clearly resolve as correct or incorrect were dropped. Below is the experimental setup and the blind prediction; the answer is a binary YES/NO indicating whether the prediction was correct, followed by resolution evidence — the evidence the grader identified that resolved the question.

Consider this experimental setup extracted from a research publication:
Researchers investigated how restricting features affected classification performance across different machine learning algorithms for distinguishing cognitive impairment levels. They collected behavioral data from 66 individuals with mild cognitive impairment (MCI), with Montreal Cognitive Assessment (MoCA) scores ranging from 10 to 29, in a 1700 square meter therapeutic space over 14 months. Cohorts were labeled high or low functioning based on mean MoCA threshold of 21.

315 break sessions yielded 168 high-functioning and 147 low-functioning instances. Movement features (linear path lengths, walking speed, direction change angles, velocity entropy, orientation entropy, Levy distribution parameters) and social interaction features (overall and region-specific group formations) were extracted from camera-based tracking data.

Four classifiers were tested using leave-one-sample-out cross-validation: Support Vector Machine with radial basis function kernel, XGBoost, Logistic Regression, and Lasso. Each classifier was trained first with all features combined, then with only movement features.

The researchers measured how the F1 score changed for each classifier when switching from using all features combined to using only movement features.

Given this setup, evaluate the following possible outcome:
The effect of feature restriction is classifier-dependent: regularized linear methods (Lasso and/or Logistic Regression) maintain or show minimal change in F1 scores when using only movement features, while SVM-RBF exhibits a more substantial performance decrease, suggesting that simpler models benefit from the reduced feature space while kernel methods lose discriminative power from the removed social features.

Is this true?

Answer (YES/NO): NO